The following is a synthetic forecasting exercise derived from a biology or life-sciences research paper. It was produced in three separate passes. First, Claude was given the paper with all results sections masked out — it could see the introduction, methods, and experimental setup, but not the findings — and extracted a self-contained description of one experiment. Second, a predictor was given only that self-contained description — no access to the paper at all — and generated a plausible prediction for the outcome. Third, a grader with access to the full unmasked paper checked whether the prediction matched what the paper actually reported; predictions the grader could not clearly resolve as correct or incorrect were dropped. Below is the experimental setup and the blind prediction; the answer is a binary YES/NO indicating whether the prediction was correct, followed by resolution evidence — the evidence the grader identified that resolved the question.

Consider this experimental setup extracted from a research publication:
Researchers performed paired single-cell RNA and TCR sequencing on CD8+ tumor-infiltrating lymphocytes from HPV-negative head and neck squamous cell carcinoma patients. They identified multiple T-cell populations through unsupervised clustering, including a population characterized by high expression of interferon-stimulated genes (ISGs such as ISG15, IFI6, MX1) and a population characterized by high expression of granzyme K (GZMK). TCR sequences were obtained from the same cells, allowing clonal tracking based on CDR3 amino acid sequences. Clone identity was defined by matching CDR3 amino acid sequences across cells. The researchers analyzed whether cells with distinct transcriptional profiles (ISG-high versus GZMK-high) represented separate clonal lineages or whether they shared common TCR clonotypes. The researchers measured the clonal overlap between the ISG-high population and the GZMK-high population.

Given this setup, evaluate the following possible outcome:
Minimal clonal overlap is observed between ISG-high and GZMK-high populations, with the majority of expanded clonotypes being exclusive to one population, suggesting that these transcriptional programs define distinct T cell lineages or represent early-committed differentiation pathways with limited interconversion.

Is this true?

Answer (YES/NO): NO